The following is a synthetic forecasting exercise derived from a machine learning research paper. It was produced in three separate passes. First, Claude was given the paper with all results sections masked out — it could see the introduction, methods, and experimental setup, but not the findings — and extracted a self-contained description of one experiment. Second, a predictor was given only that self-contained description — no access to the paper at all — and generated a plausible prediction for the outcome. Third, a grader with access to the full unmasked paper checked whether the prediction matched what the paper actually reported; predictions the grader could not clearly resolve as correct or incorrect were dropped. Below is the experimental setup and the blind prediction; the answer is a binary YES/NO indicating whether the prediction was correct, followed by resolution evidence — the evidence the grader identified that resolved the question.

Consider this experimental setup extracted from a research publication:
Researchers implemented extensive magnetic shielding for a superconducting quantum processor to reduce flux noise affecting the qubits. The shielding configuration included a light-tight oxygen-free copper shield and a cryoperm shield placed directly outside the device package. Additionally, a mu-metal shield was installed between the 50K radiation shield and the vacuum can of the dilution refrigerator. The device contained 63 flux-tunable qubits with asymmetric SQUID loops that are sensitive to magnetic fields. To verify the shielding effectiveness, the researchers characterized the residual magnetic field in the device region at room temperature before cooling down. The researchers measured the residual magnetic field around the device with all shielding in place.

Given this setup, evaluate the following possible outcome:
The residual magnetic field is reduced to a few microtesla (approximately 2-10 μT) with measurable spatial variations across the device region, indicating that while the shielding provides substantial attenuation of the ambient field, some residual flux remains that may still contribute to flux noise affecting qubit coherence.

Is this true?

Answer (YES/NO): NO